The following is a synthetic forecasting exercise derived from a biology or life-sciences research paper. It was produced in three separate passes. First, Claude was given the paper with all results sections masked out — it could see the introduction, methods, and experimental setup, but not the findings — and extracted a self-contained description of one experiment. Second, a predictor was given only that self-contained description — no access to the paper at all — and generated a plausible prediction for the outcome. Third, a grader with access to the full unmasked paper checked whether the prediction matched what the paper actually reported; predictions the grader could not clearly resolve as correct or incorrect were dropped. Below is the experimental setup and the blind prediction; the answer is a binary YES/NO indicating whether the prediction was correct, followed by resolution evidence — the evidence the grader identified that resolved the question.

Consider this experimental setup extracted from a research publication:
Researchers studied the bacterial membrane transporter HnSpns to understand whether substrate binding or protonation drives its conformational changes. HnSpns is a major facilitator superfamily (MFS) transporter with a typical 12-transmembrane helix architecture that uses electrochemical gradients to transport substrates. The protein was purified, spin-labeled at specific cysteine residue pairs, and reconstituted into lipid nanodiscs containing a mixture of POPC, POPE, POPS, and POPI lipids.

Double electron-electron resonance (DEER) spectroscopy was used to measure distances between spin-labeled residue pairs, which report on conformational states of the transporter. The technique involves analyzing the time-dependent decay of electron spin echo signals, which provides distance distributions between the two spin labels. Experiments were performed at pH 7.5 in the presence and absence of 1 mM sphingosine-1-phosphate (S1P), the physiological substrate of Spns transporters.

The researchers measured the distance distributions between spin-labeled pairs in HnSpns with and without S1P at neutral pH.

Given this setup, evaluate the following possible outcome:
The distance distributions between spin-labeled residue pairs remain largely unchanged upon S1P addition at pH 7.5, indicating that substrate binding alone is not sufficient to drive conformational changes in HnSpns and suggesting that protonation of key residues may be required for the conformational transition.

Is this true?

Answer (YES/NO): YES